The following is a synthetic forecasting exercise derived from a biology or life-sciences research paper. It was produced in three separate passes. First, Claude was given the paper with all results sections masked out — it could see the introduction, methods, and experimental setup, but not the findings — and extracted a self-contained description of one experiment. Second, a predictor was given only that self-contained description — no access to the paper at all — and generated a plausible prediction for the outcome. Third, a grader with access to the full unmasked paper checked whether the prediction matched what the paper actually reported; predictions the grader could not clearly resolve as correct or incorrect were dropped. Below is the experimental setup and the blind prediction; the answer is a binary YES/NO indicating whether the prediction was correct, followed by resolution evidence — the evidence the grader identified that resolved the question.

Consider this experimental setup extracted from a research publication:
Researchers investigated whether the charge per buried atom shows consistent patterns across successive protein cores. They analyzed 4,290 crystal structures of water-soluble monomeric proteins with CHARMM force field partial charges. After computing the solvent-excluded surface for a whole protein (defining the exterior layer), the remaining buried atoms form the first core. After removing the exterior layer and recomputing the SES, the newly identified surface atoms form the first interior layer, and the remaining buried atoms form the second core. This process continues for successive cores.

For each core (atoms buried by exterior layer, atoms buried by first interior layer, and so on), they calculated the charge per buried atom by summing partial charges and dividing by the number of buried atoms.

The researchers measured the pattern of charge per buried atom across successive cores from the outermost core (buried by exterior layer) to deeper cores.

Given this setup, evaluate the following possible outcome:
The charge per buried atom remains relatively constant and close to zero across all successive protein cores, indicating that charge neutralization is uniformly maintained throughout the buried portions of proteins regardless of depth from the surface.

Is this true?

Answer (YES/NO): NO